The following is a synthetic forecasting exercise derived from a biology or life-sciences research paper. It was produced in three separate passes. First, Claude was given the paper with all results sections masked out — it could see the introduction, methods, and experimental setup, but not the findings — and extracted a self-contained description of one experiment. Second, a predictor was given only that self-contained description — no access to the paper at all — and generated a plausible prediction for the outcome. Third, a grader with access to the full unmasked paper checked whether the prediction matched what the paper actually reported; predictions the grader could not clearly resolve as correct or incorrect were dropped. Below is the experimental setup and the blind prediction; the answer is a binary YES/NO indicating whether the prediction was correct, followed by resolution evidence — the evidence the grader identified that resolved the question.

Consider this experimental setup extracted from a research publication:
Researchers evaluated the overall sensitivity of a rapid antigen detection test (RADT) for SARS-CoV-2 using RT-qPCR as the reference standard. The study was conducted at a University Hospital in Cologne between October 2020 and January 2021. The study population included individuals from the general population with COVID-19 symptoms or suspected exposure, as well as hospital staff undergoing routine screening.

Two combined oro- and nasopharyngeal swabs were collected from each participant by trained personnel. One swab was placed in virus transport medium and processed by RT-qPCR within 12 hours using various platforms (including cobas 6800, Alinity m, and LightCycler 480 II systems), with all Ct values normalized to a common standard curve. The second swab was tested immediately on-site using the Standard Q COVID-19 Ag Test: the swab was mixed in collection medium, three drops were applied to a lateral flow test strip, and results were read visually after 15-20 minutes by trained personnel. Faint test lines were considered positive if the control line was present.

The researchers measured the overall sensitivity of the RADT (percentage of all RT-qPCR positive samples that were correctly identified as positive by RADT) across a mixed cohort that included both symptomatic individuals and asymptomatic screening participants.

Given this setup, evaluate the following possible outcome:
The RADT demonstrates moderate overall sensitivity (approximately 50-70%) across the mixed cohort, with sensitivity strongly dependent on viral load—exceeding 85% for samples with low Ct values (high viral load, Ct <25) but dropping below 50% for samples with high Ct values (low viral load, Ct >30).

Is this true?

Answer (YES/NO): NO